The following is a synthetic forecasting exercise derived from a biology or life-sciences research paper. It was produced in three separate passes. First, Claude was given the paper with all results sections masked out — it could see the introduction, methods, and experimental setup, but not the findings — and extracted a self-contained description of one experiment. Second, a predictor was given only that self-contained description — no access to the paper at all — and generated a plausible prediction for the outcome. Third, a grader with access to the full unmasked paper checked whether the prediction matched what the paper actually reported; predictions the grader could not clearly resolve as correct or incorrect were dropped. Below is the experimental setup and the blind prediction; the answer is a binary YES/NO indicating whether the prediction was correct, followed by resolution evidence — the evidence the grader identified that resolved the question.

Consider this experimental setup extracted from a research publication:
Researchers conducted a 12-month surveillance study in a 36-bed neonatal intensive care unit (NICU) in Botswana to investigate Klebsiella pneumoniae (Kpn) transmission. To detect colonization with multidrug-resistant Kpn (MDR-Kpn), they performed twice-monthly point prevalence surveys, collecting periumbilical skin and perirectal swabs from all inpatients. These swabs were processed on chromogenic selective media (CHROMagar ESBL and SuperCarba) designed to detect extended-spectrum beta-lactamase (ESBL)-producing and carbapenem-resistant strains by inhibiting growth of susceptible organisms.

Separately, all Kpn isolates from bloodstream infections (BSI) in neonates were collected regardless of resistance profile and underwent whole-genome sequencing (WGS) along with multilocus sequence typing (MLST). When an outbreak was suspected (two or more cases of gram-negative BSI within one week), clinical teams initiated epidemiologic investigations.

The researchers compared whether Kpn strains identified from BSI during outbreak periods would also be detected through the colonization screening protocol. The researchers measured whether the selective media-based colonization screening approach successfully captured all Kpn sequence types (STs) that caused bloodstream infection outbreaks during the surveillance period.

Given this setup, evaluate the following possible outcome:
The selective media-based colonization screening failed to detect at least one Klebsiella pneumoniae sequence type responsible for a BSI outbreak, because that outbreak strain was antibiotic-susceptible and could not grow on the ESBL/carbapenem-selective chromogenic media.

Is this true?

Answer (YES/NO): YES